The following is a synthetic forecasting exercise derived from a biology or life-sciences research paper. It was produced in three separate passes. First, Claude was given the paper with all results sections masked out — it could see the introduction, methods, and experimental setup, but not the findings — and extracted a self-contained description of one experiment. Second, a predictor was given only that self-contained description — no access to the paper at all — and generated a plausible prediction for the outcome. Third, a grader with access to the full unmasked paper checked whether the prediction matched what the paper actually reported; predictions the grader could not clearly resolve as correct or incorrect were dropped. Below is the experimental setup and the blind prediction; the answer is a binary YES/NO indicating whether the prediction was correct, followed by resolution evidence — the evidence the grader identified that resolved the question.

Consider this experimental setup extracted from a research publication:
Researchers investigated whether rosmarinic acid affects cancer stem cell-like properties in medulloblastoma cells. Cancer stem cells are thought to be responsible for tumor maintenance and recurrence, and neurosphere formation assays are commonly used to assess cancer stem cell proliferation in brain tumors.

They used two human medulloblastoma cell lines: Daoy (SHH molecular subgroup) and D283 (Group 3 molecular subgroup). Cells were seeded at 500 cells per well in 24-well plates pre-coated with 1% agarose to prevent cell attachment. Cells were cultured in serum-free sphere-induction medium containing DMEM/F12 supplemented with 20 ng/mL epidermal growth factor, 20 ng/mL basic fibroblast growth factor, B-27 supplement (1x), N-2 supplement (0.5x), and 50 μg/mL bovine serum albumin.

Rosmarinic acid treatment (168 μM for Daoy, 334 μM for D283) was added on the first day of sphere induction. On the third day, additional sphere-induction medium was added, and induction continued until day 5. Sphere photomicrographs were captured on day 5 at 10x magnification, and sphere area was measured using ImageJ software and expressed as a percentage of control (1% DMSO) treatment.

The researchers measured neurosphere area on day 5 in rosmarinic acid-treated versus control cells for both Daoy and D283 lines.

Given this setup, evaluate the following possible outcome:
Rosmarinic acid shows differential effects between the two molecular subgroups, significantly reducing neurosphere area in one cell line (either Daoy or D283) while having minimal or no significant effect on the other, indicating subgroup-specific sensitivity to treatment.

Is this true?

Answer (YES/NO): NO